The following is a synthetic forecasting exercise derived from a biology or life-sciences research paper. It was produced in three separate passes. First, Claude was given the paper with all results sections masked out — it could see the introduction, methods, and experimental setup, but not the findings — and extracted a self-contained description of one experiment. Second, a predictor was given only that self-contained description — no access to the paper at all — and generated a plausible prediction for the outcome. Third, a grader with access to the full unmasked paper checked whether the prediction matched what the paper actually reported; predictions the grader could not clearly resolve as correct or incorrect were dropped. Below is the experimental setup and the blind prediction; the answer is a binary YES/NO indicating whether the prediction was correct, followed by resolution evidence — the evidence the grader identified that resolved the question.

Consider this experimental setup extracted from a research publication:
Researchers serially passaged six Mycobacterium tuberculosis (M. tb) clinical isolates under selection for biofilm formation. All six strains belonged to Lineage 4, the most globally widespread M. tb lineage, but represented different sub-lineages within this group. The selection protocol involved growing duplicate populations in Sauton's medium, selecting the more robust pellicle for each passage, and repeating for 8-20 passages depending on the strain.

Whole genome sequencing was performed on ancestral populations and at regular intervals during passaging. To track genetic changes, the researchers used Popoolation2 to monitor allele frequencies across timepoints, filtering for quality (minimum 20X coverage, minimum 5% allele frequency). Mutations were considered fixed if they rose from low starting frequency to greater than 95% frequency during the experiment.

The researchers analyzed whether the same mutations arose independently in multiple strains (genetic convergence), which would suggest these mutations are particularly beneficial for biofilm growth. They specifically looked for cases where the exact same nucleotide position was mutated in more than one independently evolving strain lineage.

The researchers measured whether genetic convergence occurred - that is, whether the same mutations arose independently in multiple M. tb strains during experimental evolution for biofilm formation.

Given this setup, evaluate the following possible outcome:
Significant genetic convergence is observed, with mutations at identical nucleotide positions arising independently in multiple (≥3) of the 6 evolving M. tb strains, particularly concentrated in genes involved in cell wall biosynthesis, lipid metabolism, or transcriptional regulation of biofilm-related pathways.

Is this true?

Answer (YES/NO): NO